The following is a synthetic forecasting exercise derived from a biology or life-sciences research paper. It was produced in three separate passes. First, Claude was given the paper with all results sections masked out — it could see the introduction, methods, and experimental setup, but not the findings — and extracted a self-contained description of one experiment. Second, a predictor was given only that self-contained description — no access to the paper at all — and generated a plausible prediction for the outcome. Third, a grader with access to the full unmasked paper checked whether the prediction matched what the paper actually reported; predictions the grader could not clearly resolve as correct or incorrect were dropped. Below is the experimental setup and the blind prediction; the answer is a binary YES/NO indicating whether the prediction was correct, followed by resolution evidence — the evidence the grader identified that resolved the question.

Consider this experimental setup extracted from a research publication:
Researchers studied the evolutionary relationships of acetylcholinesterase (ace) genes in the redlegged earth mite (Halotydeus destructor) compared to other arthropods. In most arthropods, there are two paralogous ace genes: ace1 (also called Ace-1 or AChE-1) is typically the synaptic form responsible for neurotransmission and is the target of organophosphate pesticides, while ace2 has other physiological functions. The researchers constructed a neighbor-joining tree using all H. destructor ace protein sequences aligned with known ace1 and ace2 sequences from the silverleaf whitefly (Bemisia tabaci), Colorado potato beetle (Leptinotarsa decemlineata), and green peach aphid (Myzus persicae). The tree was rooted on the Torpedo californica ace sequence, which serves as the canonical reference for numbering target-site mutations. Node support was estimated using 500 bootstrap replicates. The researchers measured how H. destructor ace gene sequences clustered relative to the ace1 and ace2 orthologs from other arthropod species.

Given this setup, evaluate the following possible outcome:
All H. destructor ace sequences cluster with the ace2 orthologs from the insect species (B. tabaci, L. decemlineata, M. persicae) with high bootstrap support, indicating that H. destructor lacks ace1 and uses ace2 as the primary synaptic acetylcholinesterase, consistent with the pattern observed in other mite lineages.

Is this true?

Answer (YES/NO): NO